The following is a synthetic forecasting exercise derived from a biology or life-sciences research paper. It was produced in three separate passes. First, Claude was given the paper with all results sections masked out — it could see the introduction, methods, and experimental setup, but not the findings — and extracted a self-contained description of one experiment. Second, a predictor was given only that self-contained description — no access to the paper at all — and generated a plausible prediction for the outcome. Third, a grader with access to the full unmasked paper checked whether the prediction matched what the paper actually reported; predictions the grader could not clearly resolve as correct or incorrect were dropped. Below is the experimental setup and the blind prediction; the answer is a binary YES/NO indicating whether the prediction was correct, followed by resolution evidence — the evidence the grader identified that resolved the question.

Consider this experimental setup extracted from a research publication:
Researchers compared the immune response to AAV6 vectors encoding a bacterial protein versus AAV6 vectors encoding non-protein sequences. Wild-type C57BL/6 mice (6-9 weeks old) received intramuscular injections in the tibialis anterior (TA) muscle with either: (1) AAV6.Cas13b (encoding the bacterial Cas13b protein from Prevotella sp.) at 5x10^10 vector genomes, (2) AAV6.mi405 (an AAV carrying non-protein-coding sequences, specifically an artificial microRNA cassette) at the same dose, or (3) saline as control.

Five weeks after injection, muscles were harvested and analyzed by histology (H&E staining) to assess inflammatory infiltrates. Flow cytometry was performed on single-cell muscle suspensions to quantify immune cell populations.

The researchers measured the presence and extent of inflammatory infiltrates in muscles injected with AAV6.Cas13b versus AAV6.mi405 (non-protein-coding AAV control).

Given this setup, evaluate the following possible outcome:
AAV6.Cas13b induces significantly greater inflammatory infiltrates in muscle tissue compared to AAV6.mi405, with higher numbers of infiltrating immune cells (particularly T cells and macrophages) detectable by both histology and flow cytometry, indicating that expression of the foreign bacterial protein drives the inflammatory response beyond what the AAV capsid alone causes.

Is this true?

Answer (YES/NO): NO